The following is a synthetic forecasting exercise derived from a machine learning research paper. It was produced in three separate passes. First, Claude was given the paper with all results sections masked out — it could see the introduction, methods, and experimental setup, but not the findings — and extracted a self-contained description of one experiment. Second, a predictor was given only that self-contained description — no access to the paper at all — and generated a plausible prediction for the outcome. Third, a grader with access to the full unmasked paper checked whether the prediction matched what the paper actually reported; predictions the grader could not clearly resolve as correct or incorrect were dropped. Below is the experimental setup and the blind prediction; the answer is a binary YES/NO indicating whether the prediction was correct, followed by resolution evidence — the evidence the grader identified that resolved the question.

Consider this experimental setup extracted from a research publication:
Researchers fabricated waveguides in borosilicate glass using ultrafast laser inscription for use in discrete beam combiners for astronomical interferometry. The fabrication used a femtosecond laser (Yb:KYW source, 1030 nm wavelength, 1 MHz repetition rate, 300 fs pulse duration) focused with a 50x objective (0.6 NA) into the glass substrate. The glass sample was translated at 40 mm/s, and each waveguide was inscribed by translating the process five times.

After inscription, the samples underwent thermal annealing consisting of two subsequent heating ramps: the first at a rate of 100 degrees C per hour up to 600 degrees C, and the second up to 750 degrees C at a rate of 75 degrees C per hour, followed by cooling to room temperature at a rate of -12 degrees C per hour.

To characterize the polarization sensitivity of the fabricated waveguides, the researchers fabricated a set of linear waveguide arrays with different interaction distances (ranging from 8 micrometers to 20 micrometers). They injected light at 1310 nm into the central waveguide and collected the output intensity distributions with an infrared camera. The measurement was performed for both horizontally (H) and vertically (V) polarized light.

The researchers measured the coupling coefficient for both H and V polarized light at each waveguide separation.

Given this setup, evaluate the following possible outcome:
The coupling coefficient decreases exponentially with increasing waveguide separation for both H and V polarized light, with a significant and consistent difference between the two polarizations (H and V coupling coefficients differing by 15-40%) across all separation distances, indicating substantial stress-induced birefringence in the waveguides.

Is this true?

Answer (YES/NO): NO